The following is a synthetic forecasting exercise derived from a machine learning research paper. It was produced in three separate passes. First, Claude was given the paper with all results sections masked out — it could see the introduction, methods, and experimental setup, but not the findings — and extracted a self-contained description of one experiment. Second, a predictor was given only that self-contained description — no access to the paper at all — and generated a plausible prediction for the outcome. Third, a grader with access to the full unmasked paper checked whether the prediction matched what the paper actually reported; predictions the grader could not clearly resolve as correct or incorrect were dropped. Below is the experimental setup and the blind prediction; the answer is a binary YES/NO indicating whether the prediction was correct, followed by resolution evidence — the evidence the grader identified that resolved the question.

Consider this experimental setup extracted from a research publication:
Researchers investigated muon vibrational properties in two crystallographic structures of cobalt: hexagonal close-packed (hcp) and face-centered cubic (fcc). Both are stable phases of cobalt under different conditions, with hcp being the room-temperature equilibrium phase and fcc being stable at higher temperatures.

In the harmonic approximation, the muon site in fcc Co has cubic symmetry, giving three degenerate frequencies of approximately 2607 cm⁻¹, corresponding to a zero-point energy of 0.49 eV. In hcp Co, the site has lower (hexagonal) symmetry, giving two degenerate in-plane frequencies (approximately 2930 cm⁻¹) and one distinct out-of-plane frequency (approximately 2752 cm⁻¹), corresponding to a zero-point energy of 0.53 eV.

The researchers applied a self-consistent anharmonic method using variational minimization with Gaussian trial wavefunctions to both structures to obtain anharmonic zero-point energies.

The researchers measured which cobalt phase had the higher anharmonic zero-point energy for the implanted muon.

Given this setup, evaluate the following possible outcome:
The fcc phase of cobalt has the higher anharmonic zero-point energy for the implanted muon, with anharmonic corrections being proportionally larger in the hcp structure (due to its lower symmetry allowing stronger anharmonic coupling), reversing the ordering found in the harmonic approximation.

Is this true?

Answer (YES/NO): NO